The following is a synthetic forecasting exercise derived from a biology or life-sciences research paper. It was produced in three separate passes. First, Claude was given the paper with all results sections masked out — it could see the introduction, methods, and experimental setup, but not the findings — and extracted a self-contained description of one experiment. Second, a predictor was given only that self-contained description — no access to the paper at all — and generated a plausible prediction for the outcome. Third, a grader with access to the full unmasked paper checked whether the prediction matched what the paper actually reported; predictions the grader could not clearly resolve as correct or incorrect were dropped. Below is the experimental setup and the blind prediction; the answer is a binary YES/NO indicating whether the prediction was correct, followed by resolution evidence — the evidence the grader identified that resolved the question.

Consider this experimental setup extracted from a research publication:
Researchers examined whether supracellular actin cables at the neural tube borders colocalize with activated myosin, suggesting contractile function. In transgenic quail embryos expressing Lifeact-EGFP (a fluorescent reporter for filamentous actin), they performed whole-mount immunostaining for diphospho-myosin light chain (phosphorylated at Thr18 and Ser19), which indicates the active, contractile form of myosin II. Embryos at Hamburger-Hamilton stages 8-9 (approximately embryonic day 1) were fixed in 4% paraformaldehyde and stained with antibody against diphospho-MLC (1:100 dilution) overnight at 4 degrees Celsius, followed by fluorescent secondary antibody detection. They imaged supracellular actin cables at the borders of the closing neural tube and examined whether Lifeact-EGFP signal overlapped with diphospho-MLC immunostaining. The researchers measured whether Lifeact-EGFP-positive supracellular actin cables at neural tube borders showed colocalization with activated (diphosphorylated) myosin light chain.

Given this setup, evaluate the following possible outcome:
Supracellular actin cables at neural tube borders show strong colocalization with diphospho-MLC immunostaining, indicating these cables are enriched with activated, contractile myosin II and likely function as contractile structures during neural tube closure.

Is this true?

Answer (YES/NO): YES